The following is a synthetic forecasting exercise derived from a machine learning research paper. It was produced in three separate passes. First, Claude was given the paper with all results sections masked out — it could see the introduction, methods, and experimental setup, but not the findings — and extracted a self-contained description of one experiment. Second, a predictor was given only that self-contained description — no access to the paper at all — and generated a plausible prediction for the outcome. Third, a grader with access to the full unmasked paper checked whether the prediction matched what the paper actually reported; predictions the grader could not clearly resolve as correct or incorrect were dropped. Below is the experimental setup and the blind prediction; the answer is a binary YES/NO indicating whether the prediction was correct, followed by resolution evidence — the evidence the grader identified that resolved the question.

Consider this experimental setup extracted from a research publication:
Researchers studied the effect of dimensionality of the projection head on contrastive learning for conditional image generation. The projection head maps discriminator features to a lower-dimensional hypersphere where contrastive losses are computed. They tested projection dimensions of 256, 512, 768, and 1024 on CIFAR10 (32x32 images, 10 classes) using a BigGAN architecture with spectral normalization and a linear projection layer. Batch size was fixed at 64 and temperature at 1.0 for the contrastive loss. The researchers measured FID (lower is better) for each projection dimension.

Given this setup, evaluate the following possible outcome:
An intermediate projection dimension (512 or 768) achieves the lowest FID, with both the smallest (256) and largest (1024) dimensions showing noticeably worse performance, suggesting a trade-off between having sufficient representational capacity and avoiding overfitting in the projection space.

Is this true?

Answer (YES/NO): NO